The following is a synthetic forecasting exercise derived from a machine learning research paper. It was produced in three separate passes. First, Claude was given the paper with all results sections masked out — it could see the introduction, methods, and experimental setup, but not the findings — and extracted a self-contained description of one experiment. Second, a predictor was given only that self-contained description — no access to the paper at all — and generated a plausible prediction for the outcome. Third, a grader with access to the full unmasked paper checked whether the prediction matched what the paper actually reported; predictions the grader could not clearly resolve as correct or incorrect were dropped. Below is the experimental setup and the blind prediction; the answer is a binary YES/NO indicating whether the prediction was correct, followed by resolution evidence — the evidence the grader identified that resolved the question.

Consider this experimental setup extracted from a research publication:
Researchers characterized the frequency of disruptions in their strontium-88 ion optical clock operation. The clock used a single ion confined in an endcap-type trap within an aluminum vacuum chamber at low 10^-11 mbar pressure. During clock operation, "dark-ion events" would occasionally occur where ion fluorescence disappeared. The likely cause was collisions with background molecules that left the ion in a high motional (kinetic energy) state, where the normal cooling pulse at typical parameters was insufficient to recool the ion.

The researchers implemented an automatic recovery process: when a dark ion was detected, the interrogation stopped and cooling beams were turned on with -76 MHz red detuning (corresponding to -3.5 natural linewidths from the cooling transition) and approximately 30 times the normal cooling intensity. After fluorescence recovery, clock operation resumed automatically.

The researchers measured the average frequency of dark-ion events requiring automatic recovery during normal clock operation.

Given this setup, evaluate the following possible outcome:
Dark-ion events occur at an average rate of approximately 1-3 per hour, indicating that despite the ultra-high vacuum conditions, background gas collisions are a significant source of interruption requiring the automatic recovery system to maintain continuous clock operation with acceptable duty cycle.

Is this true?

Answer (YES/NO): NO